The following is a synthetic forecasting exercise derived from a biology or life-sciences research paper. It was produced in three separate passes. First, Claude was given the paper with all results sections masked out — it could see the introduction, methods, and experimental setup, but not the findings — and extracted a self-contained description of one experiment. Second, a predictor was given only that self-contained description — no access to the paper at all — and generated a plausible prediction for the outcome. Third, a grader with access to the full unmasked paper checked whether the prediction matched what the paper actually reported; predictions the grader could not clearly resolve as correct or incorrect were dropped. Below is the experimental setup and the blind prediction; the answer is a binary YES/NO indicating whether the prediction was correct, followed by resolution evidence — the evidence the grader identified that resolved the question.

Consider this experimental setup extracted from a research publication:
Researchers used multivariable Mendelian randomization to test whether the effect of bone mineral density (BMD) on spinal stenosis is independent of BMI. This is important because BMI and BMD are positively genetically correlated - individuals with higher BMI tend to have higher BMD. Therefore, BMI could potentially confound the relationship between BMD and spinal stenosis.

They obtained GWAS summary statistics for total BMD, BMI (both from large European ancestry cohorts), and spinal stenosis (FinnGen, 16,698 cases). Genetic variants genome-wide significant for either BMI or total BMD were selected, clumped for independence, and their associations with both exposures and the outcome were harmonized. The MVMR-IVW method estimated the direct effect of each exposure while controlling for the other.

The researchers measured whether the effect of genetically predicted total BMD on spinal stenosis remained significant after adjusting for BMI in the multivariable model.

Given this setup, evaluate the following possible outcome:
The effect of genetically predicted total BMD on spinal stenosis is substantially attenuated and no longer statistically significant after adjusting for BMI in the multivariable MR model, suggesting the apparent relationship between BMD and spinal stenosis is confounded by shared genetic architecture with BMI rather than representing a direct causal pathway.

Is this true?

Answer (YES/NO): NO